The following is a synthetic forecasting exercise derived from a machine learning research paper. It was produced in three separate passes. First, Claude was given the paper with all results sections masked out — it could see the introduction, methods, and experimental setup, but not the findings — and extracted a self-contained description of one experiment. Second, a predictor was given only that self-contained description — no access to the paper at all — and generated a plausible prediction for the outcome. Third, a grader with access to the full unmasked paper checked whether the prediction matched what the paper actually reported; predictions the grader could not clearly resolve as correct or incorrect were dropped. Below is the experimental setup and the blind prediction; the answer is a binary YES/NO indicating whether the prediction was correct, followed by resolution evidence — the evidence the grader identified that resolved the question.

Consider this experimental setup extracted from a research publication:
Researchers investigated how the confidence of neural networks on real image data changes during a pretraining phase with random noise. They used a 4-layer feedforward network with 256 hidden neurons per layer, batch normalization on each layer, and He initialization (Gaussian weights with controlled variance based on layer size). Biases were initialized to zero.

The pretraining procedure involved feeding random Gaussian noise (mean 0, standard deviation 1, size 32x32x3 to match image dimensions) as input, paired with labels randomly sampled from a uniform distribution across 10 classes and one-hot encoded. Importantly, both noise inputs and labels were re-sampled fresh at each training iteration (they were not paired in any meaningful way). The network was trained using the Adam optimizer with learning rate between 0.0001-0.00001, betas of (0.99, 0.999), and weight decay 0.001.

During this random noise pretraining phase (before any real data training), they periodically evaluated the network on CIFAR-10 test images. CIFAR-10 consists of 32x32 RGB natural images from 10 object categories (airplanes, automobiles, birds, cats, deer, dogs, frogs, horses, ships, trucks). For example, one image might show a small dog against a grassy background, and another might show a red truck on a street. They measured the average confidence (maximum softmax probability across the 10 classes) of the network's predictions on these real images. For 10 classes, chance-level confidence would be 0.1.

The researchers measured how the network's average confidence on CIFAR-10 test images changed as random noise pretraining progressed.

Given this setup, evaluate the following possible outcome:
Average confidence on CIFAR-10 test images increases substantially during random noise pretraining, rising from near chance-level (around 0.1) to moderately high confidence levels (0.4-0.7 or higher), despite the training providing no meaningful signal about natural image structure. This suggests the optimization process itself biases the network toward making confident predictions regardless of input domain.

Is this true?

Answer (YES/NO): NO